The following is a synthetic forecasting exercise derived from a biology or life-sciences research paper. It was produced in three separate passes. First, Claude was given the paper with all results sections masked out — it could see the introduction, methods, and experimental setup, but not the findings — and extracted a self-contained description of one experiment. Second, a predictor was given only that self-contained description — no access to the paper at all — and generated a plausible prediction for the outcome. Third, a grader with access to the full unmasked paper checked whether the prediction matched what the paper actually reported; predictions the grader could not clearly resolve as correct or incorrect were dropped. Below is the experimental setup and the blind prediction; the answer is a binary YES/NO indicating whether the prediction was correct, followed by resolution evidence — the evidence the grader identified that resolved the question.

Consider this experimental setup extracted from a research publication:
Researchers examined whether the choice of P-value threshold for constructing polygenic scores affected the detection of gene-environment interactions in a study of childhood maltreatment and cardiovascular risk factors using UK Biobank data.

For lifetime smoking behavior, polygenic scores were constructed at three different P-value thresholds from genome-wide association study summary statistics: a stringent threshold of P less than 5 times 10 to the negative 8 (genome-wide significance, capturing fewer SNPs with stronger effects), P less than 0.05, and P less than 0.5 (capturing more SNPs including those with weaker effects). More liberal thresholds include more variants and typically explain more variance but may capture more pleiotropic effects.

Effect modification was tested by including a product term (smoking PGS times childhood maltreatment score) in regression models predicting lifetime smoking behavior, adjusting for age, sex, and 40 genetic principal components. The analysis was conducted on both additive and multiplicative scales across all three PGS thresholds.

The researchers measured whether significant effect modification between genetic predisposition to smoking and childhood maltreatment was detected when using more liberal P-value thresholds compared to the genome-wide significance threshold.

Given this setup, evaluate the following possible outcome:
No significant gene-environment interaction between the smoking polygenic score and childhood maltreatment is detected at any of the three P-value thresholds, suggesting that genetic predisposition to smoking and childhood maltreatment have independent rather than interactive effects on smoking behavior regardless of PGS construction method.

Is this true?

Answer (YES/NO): NO